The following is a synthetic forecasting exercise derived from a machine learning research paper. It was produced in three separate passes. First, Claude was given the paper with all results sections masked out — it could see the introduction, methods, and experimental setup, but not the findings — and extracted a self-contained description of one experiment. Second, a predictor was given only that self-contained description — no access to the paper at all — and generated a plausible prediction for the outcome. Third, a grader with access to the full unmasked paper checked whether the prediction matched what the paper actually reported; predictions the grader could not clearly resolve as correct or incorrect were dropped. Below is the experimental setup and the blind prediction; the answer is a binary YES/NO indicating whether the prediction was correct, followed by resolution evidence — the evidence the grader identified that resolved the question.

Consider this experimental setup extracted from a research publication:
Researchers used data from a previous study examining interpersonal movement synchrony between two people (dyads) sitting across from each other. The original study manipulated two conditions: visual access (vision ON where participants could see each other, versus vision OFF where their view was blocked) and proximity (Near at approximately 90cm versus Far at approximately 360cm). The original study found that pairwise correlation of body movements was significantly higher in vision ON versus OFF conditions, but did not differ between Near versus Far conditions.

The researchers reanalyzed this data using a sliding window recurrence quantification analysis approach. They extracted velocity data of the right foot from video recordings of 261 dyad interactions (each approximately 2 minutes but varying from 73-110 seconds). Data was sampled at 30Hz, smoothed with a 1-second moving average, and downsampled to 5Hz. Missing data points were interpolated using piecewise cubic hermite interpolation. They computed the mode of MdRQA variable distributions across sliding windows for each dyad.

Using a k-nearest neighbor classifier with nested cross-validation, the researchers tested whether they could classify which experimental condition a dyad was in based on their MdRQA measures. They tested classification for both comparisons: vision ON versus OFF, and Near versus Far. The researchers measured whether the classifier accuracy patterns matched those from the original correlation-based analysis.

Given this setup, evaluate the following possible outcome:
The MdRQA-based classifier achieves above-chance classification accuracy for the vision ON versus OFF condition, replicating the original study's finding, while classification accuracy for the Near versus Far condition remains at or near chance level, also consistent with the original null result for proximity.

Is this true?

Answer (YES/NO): NO